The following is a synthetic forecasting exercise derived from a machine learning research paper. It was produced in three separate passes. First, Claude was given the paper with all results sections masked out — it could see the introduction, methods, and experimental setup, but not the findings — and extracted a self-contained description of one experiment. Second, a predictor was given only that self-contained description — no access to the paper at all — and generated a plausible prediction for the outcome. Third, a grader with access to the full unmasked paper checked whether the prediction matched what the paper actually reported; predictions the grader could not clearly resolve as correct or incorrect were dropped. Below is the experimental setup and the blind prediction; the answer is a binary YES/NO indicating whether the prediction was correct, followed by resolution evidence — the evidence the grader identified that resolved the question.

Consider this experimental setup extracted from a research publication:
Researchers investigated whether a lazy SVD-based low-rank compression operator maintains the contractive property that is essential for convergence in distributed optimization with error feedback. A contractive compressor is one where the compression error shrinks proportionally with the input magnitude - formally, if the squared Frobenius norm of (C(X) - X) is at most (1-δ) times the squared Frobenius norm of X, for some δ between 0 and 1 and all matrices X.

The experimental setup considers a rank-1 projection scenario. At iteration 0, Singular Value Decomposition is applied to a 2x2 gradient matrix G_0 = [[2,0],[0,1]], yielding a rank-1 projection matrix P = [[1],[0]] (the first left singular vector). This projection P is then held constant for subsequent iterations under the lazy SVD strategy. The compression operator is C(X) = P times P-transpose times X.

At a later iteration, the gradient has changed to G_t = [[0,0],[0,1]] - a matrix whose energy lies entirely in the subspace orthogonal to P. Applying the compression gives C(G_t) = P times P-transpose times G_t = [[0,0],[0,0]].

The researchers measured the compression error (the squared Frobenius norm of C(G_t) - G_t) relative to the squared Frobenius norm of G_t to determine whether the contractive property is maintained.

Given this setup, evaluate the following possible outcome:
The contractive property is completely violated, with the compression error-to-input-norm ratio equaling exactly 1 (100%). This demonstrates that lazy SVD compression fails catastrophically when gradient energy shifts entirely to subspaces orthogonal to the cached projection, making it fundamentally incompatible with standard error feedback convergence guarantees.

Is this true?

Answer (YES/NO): YES